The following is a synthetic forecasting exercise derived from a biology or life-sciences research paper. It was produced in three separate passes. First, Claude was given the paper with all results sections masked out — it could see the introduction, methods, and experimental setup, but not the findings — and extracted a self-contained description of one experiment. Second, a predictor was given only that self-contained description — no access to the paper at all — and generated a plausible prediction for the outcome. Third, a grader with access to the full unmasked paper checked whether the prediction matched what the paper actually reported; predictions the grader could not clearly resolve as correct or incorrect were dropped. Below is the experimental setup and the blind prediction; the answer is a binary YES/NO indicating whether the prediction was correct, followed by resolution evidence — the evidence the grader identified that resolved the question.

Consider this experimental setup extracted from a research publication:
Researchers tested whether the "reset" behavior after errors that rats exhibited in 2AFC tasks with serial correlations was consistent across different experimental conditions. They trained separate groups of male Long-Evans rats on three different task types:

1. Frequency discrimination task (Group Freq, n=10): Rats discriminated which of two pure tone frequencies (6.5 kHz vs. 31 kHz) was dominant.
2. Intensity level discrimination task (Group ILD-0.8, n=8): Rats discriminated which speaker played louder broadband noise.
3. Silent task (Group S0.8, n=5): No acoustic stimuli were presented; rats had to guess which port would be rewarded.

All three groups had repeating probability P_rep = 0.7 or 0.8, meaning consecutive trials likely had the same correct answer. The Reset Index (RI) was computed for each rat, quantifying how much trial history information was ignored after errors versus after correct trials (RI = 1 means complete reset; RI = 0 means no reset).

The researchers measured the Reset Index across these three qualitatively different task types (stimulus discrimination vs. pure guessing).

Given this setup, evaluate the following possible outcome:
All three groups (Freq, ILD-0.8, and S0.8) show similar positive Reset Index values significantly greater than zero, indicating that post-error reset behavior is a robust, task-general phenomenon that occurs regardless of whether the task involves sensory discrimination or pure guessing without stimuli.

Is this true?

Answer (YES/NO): YES